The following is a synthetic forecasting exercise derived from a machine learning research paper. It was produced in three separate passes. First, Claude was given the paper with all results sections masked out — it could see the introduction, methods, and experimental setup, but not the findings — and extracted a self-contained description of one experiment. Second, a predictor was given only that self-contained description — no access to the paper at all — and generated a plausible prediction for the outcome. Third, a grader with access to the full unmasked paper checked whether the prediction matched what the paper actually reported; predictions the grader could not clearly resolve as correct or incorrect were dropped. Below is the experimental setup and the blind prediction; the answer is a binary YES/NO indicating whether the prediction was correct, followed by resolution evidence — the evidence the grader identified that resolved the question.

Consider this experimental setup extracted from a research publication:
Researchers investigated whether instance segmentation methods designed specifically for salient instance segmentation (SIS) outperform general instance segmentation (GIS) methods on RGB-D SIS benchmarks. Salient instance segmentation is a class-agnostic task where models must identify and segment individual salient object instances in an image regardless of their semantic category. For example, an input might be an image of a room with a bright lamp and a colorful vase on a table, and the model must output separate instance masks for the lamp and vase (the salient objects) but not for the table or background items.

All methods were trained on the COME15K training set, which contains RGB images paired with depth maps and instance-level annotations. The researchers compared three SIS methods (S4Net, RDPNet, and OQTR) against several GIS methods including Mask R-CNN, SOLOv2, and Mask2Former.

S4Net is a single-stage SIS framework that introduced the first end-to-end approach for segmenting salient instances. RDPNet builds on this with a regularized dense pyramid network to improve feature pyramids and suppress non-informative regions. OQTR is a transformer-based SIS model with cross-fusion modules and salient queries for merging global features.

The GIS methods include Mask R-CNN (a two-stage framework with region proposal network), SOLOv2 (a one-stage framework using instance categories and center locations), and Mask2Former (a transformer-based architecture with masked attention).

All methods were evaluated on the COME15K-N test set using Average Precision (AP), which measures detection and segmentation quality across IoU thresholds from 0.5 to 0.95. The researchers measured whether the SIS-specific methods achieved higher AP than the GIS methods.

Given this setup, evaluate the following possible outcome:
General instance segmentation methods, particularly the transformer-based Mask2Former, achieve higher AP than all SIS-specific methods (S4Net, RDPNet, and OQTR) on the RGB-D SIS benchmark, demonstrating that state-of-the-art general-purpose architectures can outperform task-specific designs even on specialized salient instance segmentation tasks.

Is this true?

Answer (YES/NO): YES